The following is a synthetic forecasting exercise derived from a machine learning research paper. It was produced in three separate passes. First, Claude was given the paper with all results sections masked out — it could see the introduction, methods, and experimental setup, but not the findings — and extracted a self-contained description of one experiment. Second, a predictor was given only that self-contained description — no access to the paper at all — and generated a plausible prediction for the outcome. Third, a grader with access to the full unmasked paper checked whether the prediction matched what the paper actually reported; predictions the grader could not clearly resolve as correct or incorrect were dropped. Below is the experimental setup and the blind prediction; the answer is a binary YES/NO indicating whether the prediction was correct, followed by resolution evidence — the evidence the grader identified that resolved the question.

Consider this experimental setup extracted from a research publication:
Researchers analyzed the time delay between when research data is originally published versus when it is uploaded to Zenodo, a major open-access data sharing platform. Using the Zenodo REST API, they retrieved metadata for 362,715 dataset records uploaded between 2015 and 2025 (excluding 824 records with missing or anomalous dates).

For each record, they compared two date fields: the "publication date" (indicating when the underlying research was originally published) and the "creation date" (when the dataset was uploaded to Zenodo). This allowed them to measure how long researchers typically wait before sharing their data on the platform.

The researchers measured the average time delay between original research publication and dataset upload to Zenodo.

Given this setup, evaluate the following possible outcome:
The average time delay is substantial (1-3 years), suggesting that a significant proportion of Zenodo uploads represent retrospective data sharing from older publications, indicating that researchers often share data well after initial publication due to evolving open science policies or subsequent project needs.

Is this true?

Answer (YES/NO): YES